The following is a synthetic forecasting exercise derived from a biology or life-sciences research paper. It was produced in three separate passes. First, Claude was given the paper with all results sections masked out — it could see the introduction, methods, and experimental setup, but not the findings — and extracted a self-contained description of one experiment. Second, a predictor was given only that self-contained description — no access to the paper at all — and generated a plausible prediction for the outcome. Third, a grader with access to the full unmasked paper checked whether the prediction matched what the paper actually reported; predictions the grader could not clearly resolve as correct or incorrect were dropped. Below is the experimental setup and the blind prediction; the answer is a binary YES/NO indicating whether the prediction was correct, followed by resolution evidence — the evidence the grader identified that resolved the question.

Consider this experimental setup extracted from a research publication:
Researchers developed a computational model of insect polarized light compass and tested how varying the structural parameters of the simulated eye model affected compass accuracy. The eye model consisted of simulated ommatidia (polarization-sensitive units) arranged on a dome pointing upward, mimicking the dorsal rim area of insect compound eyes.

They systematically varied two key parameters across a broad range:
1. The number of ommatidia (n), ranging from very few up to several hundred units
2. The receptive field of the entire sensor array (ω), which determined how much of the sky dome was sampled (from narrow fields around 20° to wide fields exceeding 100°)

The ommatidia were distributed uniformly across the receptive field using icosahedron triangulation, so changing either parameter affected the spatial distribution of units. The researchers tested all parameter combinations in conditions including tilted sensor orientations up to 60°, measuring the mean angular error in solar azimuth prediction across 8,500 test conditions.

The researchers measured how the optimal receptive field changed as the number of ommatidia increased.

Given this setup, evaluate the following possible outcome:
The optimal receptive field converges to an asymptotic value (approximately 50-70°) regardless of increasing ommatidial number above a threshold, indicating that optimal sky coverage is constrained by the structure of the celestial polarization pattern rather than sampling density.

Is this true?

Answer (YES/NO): YES